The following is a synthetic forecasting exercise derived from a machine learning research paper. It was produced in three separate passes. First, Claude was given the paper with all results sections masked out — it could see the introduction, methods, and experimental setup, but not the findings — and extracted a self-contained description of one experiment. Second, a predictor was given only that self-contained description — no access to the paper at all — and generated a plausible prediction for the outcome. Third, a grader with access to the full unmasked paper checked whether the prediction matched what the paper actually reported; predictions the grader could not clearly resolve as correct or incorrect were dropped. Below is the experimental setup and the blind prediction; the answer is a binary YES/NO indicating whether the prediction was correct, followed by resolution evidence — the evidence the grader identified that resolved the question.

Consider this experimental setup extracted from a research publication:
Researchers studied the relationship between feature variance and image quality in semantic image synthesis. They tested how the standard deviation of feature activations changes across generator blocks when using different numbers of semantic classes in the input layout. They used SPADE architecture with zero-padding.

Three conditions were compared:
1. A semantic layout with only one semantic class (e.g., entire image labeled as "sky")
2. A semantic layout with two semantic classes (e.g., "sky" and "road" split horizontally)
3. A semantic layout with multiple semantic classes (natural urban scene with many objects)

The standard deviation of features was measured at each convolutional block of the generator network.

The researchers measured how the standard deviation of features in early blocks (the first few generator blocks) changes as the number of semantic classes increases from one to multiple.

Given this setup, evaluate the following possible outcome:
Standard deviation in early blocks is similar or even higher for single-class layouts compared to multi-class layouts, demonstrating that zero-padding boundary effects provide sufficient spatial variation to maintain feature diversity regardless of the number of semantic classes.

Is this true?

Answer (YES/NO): NO